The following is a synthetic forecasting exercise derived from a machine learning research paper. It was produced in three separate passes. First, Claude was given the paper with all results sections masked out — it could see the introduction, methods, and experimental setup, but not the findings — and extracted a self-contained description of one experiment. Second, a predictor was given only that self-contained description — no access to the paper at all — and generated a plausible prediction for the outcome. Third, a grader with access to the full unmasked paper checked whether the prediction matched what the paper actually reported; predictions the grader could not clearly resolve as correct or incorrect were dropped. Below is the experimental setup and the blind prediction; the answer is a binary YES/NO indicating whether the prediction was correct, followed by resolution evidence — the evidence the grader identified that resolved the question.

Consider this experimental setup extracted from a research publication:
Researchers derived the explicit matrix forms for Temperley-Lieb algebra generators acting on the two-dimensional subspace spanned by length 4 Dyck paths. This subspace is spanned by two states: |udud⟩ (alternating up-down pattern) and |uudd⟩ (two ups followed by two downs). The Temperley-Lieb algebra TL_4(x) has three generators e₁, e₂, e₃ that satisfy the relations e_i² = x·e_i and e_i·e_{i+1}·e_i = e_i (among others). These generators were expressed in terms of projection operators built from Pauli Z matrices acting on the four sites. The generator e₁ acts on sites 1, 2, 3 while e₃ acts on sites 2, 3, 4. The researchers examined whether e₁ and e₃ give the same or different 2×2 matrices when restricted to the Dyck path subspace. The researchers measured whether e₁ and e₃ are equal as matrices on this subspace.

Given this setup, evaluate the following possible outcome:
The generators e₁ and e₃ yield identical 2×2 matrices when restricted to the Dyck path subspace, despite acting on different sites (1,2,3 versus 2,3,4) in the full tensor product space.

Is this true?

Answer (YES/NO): YES